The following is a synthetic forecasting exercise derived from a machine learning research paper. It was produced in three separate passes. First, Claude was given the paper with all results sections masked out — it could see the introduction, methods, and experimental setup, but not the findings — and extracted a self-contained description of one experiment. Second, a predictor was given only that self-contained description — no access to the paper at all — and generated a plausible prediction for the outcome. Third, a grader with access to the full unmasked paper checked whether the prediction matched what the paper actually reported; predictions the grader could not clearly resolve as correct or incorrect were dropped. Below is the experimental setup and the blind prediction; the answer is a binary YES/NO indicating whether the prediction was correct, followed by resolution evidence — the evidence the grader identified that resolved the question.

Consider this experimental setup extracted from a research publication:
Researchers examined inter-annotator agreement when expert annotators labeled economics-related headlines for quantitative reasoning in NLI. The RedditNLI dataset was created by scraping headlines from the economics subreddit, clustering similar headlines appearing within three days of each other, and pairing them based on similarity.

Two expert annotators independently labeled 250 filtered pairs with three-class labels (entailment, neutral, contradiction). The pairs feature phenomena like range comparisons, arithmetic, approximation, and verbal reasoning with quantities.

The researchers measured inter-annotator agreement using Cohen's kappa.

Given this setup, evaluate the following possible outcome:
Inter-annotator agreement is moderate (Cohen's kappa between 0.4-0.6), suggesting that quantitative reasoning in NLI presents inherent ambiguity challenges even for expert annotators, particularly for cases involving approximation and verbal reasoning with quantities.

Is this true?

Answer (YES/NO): NO